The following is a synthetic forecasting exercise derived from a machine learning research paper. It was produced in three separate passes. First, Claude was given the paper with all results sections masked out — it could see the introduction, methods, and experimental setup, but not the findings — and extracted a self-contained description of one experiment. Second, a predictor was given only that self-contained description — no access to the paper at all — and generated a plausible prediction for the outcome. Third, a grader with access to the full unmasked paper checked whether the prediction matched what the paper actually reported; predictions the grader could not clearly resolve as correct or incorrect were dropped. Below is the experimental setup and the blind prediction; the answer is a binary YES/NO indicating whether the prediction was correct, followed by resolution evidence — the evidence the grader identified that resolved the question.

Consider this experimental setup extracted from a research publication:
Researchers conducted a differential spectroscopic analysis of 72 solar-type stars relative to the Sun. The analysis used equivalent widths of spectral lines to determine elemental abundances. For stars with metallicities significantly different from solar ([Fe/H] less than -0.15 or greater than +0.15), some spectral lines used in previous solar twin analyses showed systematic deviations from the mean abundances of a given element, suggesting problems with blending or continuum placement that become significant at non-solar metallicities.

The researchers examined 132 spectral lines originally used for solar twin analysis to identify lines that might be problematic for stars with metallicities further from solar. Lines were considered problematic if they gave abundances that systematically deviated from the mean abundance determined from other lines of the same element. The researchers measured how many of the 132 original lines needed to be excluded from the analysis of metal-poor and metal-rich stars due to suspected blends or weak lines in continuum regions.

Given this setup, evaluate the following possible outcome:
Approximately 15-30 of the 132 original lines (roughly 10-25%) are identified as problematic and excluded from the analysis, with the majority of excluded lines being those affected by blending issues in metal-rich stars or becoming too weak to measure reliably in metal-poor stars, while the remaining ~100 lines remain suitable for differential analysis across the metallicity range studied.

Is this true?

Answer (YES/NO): NO